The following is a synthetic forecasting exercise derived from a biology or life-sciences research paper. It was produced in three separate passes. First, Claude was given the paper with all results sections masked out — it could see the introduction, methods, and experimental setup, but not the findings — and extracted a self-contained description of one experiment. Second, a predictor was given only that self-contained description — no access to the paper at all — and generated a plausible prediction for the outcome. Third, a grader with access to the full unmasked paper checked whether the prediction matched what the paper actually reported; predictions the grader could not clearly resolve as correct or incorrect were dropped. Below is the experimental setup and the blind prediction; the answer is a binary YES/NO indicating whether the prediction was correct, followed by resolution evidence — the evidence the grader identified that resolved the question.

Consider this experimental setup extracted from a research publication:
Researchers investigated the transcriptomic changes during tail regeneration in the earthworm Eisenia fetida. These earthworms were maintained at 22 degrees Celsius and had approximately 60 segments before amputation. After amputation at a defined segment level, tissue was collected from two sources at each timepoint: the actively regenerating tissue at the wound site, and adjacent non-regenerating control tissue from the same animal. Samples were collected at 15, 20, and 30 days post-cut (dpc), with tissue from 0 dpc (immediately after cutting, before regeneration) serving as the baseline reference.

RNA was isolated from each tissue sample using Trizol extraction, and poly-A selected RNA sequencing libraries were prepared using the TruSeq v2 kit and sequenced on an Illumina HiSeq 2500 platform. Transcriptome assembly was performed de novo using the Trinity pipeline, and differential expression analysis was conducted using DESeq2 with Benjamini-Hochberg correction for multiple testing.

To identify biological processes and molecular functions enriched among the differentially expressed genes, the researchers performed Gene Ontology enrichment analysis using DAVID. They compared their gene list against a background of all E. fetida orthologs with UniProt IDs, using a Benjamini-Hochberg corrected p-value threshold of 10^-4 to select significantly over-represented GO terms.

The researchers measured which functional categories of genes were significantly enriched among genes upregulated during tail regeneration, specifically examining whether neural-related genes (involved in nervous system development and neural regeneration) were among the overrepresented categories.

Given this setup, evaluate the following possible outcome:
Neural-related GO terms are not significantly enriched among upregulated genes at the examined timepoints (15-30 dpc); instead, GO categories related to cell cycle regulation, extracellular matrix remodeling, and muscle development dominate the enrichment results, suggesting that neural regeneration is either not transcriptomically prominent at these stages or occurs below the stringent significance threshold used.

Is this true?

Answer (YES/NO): NO